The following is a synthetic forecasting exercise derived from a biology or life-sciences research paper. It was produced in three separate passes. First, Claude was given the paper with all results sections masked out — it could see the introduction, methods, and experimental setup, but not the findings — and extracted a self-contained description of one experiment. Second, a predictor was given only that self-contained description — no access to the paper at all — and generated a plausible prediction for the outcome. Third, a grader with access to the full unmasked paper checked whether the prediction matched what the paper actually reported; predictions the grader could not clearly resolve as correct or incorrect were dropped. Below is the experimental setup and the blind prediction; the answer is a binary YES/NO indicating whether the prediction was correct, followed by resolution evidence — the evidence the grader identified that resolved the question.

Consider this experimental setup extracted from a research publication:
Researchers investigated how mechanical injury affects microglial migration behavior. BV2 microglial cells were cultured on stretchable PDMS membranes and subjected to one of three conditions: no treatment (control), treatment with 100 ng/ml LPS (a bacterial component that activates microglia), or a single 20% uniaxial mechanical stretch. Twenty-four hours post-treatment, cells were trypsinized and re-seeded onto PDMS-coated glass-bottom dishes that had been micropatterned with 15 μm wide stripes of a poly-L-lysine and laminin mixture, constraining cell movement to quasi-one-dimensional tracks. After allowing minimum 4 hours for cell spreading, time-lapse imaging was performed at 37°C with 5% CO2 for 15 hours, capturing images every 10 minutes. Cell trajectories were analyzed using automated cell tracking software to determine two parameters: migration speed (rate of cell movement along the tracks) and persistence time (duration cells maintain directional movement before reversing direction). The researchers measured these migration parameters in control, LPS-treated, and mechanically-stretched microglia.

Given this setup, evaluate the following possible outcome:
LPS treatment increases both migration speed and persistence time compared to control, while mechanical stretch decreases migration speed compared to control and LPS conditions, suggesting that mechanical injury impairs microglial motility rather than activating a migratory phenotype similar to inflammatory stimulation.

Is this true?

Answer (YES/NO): NO